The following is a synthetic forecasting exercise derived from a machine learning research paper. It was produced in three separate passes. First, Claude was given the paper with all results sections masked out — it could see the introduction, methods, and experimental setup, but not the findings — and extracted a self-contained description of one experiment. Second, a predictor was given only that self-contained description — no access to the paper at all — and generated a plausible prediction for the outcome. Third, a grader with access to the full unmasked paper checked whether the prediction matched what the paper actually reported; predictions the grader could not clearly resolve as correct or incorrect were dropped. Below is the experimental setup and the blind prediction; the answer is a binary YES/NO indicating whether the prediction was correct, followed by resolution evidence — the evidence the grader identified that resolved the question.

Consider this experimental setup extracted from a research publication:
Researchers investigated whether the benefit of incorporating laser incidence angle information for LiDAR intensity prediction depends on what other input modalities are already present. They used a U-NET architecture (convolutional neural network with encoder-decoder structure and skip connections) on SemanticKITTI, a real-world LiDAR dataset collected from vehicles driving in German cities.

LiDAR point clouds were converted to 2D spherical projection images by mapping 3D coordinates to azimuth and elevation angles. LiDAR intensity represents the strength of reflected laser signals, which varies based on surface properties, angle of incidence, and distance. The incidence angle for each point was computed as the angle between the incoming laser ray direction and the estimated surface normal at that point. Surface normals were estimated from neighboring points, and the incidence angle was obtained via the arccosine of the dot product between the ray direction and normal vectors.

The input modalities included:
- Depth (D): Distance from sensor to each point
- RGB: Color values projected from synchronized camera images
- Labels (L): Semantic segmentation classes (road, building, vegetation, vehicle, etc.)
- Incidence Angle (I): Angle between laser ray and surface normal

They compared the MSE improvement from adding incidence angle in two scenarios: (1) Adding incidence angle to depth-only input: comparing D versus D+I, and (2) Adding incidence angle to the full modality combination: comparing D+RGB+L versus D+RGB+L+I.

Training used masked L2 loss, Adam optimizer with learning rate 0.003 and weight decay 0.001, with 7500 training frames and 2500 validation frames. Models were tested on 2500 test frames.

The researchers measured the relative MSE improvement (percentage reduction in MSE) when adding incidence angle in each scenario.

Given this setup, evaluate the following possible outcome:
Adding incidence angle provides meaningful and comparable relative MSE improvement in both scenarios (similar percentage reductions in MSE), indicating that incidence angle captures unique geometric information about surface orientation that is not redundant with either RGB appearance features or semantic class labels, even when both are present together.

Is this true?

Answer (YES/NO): NO